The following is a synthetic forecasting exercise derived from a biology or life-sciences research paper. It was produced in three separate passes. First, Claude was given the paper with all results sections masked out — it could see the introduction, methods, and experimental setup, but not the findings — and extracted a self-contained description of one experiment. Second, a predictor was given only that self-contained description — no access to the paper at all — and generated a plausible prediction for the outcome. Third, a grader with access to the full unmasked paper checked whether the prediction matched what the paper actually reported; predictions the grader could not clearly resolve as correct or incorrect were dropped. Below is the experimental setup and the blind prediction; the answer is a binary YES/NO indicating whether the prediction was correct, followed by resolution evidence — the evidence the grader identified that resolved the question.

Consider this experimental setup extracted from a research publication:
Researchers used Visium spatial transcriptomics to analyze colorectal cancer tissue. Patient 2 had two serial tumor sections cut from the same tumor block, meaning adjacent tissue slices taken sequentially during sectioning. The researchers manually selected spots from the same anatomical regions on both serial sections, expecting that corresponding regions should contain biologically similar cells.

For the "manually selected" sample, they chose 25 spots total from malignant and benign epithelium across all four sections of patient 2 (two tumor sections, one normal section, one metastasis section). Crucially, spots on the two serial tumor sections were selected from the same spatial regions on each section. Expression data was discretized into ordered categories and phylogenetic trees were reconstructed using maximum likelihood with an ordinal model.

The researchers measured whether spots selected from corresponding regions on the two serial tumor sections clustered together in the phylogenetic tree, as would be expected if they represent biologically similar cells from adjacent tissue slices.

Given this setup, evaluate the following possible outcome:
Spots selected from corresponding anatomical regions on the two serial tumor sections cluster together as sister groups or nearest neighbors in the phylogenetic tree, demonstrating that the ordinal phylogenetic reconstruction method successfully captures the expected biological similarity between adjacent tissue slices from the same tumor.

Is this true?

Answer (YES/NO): NO